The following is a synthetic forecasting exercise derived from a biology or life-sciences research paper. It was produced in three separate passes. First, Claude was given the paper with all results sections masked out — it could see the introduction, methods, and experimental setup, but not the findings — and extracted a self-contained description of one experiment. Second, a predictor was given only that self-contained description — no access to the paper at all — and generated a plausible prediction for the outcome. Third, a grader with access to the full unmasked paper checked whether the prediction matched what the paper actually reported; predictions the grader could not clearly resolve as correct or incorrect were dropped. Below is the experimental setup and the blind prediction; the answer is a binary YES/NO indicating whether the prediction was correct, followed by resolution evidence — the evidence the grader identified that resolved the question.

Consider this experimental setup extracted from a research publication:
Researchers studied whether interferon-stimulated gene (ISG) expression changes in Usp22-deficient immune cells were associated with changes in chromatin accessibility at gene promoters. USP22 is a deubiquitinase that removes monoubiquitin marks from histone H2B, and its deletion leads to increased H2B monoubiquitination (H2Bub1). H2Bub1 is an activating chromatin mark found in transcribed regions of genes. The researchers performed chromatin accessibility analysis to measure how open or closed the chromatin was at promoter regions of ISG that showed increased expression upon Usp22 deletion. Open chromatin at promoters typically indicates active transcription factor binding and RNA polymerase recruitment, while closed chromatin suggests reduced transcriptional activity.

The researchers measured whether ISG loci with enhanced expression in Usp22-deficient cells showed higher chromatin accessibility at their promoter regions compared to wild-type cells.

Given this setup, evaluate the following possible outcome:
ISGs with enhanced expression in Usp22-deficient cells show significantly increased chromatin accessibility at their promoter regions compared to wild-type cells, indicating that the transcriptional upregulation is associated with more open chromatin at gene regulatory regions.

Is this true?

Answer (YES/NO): NO